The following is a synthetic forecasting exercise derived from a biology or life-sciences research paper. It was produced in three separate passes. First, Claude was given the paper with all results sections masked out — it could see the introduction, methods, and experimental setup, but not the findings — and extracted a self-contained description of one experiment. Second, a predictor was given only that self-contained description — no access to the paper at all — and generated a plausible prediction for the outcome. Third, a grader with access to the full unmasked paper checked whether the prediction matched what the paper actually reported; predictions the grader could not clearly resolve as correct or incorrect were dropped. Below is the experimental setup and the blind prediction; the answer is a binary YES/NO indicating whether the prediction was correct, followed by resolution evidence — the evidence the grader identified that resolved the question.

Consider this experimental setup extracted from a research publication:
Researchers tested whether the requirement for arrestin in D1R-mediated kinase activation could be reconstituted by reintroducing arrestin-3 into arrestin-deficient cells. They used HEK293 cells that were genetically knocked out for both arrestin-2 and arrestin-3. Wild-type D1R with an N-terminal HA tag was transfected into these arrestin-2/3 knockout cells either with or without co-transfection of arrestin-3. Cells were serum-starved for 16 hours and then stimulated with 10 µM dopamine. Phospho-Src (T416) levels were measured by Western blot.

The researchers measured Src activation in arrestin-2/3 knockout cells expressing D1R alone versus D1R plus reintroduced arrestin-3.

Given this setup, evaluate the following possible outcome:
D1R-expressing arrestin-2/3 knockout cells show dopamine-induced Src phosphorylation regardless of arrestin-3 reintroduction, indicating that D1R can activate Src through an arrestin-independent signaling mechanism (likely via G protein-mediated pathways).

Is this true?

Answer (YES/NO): NO